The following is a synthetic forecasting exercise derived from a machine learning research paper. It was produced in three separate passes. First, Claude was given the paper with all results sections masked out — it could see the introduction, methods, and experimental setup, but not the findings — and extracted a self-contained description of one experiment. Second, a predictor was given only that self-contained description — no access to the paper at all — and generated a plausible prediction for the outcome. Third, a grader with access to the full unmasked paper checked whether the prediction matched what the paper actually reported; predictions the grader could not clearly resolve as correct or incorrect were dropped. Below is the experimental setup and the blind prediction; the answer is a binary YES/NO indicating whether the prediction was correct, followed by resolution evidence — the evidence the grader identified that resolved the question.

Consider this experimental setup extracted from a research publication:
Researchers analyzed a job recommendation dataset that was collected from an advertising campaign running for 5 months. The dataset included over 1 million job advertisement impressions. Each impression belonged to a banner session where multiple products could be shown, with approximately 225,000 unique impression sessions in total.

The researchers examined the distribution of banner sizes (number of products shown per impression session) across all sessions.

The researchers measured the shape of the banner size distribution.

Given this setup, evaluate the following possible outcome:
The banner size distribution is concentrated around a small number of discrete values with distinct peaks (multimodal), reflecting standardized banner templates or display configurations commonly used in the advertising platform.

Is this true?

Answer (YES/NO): NO